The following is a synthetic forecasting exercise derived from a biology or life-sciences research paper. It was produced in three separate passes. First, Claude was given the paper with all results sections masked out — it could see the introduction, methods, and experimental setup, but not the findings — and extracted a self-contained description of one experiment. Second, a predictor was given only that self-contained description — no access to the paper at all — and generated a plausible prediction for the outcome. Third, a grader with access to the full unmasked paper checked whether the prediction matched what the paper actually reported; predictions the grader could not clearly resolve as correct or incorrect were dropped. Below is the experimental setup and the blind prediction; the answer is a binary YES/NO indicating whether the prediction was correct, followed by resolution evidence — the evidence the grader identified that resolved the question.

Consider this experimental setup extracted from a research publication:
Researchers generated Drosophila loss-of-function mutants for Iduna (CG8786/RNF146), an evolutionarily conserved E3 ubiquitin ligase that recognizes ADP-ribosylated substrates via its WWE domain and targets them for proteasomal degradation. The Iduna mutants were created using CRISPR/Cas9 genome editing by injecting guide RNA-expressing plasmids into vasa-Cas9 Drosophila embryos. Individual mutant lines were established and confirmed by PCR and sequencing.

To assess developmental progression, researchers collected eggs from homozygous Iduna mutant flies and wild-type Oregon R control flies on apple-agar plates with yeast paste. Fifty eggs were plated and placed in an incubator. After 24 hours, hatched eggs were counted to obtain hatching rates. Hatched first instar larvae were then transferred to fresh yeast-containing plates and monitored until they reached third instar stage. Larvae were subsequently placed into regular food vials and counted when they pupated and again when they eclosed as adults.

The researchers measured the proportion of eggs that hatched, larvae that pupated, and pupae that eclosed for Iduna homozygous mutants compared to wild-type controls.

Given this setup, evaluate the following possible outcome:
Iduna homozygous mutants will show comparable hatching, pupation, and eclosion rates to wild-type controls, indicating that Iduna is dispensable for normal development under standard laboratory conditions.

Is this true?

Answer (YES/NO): YES